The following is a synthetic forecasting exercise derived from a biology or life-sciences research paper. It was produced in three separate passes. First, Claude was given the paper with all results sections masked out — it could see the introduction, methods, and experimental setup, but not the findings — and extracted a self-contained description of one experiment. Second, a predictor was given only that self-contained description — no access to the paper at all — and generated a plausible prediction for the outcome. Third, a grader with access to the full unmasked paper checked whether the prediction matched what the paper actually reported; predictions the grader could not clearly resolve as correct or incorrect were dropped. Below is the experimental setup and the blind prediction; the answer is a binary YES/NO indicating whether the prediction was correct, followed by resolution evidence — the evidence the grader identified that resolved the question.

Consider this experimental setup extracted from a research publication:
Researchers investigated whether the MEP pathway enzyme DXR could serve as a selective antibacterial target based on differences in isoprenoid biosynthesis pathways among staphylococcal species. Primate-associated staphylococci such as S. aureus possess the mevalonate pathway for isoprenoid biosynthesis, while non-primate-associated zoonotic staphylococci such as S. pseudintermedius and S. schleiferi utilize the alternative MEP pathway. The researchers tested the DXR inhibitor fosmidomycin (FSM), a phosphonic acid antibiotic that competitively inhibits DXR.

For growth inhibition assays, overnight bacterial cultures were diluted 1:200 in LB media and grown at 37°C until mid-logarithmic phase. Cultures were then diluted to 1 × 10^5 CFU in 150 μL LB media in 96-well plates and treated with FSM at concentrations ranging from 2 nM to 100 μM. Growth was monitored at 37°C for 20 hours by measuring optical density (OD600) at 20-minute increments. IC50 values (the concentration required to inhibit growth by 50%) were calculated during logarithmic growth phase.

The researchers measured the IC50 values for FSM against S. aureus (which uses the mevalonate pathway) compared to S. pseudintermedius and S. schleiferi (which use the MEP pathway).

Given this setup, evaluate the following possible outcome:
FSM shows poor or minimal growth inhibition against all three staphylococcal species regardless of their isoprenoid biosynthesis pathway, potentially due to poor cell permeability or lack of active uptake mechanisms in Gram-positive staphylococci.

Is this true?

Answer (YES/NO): NO